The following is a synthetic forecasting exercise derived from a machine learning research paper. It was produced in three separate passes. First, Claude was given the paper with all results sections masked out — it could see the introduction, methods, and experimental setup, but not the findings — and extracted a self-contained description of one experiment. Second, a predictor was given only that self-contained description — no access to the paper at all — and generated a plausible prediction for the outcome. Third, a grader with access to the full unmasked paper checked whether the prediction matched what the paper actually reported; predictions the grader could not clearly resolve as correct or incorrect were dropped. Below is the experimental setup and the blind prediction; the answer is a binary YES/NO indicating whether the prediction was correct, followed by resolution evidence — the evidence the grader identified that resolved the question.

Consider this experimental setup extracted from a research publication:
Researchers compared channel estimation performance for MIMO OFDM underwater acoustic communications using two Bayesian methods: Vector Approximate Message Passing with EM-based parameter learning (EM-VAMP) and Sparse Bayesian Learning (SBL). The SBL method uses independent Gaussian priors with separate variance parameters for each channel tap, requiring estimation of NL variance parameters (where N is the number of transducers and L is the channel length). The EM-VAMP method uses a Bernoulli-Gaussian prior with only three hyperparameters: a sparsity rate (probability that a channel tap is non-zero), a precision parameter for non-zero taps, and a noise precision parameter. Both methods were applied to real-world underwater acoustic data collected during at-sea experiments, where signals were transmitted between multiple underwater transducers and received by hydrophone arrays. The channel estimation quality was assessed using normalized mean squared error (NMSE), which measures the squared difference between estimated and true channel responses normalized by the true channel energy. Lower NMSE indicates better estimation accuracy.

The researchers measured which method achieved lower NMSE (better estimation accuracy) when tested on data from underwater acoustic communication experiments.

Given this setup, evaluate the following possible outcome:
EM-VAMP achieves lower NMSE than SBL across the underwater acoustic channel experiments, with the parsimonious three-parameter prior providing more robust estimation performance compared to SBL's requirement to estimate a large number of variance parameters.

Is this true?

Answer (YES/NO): NO